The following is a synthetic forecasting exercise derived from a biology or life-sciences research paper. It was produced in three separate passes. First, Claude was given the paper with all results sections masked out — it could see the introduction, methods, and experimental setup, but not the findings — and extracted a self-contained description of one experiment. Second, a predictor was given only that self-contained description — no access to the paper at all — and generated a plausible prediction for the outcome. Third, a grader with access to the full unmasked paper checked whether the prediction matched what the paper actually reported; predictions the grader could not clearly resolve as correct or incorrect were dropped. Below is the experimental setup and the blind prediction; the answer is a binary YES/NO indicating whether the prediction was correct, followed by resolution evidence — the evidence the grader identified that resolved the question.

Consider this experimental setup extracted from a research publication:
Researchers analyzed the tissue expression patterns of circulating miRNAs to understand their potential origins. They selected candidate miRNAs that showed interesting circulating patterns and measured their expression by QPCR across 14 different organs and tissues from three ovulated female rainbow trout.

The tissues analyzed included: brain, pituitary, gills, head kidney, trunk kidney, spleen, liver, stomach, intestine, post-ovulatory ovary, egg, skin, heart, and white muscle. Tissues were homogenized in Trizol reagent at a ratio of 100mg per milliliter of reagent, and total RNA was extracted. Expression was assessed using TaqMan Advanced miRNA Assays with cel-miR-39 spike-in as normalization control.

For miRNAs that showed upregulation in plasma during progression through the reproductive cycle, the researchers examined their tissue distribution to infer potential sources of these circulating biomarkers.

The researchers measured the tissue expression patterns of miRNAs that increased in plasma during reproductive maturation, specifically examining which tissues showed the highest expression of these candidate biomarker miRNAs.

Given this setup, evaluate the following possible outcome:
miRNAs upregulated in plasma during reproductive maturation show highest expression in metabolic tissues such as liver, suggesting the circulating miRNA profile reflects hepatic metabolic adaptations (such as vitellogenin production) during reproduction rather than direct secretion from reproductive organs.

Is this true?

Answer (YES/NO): NO